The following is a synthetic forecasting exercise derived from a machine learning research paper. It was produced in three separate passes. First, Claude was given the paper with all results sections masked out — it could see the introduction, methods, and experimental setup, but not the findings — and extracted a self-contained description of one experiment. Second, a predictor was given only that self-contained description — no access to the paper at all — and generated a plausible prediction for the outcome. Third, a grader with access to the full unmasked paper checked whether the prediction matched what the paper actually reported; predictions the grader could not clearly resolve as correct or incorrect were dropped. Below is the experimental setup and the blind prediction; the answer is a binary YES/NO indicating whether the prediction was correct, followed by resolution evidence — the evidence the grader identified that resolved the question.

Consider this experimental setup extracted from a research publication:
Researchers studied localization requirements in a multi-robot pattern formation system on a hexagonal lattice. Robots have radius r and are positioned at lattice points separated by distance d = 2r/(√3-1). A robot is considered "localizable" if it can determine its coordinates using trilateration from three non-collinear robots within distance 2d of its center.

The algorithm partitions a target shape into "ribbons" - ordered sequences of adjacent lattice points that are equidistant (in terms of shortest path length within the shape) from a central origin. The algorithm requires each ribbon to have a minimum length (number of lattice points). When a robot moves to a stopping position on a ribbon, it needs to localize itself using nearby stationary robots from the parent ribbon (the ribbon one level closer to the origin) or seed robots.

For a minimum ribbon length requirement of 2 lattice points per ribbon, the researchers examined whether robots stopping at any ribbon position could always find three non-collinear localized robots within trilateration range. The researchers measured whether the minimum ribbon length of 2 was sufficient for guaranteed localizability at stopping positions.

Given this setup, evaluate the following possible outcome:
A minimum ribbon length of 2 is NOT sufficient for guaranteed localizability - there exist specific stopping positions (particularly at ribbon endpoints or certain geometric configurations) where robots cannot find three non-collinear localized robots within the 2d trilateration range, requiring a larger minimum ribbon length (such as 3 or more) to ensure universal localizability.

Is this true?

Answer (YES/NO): NO